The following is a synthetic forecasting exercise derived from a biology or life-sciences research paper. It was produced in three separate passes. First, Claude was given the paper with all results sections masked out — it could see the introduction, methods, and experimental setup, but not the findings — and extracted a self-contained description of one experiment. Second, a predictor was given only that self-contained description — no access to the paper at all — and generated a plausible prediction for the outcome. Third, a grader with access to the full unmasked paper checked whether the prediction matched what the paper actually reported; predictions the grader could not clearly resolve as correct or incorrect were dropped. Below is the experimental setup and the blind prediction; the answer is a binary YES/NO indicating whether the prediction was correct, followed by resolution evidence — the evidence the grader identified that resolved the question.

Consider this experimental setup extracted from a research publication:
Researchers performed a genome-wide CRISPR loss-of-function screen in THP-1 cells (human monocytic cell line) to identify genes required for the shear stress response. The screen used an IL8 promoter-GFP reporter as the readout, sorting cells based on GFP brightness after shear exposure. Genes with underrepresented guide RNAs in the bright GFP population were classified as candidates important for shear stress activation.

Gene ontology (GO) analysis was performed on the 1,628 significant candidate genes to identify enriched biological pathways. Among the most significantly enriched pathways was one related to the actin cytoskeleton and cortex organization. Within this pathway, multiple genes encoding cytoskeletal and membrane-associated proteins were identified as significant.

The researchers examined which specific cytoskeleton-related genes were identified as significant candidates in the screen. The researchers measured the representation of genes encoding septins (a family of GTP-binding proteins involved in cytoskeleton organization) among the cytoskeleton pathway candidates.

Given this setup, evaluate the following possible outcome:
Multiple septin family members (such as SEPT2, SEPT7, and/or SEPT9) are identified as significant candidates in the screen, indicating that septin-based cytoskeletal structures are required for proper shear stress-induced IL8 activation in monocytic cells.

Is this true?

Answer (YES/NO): NO